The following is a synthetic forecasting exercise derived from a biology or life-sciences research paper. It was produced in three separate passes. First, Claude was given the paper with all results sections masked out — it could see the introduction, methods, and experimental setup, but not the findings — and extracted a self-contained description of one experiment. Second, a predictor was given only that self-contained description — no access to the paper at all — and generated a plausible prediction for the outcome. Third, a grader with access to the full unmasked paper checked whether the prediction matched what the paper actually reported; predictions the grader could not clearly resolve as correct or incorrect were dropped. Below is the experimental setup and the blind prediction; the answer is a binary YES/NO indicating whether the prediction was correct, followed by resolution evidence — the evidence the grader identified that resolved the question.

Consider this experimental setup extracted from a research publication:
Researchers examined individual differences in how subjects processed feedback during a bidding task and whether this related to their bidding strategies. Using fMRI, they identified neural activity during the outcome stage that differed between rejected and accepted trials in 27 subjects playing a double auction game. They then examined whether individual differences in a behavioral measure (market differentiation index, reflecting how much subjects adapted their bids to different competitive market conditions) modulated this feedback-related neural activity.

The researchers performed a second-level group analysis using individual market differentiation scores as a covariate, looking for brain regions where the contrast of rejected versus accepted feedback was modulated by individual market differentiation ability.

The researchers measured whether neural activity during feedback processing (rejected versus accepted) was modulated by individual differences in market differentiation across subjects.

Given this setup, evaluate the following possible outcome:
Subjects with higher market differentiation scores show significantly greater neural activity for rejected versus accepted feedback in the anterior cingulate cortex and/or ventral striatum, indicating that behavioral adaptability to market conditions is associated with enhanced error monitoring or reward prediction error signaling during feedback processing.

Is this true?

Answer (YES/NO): NO